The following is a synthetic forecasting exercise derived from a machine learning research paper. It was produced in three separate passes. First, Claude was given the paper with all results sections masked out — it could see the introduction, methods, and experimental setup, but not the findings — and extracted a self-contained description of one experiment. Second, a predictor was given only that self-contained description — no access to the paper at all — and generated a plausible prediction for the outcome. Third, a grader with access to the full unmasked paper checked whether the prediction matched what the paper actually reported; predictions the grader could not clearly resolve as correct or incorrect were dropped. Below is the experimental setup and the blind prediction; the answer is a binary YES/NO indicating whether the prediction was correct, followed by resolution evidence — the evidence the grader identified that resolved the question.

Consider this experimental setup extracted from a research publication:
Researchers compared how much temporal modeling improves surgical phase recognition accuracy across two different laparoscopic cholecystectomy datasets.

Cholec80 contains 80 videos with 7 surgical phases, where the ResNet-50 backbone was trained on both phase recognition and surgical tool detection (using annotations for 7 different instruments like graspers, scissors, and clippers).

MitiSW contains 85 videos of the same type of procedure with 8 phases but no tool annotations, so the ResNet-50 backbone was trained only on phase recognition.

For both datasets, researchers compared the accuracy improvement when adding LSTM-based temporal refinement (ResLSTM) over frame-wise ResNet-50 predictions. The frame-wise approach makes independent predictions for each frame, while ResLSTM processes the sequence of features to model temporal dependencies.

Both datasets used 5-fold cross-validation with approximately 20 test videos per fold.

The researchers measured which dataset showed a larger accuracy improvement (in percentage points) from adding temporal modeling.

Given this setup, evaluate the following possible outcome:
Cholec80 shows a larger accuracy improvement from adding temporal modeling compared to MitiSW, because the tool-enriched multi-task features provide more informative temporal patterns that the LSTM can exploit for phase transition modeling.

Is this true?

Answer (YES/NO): NO